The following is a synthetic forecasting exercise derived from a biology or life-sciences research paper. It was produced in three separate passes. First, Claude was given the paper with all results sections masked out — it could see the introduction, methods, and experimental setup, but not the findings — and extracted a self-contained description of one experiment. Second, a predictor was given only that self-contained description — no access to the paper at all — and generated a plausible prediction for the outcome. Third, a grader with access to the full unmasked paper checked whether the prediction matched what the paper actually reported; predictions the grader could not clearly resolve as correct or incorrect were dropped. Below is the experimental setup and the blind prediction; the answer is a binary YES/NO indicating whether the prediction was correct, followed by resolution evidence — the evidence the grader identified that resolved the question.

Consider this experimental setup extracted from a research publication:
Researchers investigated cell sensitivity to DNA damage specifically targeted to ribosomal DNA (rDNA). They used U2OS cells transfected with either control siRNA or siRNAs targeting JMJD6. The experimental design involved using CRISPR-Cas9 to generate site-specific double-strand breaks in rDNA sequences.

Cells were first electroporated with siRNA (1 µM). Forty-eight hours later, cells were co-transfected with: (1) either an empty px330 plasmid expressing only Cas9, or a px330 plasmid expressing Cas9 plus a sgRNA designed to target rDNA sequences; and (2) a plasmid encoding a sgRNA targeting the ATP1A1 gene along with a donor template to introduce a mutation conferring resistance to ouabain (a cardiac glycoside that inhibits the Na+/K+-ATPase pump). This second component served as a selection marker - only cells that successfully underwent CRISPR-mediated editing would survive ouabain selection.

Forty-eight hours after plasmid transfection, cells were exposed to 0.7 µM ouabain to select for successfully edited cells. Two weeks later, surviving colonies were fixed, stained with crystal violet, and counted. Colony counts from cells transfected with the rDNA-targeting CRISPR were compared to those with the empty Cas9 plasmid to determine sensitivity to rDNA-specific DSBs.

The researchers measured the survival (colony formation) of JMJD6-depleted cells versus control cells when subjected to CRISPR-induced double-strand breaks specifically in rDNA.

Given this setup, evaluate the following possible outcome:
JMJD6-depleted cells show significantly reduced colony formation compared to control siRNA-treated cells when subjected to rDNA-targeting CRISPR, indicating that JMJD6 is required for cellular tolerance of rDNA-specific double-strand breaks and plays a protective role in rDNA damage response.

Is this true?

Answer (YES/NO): YES